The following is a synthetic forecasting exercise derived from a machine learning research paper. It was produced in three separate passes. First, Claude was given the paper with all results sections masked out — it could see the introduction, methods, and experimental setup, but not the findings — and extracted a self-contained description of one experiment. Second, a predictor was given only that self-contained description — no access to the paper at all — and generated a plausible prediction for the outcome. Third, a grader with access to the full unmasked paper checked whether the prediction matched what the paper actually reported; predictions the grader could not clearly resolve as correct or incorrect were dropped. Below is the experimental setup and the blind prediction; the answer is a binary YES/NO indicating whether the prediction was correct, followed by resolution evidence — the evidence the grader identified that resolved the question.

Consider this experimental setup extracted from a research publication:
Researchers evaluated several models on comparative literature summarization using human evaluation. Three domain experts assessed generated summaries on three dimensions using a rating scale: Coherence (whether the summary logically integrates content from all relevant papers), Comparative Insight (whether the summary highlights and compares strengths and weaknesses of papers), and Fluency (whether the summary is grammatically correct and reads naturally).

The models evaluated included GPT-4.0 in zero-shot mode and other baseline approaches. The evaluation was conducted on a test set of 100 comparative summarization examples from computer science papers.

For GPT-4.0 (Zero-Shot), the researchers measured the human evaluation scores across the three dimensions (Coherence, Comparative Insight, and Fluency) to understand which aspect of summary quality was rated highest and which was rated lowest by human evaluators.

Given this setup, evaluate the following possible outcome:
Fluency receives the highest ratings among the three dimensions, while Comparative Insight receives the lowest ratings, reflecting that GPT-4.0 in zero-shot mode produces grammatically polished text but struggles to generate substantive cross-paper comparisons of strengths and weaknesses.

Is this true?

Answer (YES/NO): YES